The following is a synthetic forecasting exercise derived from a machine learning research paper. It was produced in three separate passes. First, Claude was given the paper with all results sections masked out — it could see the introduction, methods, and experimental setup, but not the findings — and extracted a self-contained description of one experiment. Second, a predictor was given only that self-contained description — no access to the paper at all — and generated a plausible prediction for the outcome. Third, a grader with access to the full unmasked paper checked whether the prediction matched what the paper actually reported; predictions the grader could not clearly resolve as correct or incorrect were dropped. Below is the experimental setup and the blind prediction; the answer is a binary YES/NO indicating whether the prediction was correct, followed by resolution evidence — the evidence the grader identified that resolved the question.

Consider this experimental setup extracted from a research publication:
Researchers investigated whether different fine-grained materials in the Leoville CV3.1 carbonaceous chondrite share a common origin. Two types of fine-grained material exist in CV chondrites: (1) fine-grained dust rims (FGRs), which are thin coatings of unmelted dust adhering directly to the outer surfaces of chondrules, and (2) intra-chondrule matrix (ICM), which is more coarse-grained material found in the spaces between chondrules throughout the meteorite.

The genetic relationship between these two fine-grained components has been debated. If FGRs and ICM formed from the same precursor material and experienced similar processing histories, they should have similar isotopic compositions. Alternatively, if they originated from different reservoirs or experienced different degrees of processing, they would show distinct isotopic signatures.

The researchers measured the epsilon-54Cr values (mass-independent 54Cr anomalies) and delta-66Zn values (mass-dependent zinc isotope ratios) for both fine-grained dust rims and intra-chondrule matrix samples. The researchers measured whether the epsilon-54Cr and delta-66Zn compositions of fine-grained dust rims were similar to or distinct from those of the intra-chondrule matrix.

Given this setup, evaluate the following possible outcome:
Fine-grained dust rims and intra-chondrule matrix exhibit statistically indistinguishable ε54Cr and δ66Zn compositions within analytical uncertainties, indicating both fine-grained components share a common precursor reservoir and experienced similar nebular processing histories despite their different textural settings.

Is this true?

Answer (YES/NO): NO